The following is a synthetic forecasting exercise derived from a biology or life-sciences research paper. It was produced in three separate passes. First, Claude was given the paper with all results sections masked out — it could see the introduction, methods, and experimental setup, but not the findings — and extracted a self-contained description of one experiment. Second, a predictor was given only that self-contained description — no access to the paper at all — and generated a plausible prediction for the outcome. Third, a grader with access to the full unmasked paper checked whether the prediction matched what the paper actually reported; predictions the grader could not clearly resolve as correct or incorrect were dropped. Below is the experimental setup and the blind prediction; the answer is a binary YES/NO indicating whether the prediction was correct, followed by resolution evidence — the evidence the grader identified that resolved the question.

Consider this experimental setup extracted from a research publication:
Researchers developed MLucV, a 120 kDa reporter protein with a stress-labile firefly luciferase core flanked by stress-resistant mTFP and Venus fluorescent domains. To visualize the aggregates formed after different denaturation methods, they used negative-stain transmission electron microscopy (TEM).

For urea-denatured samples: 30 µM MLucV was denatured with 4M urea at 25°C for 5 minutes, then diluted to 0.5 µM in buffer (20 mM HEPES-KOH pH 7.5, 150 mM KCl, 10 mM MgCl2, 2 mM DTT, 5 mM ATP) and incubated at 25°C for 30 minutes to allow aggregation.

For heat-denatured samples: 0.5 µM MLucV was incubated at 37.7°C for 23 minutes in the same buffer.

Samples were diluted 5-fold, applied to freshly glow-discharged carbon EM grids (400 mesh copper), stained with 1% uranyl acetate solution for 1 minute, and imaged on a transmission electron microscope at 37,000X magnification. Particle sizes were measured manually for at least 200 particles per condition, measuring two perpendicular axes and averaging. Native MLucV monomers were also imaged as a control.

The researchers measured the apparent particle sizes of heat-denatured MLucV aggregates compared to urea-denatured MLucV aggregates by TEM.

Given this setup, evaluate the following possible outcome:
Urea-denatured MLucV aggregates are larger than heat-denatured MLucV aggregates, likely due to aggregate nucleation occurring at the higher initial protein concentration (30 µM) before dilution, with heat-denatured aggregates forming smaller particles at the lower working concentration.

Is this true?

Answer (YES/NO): YES